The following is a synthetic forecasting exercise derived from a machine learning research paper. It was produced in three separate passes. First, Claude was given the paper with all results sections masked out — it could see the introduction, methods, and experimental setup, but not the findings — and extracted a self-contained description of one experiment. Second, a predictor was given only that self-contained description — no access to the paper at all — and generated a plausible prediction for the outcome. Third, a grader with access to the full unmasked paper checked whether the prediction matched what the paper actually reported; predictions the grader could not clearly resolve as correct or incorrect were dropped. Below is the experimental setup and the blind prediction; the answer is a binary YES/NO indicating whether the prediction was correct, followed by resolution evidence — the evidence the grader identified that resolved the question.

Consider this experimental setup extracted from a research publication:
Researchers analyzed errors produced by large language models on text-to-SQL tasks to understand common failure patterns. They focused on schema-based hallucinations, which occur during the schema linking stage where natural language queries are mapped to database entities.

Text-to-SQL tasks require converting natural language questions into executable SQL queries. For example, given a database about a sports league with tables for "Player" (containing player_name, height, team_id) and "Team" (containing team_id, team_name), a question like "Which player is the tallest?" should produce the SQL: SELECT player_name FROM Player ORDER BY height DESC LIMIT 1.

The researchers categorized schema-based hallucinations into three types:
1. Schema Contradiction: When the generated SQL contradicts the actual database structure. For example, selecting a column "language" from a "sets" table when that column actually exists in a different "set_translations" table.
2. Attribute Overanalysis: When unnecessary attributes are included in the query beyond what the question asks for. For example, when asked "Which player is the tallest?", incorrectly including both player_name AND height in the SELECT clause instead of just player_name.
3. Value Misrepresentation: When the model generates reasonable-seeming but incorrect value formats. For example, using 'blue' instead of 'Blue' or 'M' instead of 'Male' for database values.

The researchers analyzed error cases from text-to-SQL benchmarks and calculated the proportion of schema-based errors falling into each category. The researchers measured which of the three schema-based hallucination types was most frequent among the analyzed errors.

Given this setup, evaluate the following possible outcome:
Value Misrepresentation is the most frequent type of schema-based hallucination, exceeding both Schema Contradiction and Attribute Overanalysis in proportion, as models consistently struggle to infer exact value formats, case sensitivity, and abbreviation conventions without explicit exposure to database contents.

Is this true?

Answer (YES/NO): NO